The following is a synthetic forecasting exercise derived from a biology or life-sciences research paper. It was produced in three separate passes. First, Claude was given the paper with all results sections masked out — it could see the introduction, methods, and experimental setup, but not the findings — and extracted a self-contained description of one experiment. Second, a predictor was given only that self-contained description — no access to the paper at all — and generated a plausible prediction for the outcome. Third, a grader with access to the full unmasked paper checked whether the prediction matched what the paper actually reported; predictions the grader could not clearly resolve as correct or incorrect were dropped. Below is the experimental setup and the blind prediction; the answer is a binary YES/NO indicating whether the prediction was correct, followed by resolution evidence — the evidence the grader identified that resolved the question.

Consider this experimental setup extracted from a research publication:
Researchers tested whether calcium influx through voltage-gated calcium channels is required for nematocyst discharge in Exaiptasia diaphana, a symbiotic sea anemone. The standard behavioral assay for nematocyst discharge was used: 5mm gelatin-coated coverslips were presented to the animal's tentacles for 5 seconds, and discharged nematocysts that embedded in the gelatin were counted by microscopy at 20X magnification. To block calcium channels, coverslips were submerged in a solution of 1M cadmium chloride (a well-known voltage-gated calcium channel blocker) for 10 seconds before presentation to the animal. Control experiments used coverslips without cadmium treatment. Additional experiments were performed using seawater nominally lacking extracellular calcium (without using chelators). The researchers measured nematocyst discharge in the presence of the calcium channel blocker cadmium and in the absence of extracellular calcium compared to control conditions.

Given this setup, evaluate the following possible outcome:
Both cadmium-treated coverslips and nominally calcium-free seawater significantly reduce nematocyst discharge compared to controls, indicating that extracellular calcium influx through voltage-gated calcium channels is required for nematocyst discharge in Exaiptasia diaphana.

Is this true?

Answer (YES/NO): YES